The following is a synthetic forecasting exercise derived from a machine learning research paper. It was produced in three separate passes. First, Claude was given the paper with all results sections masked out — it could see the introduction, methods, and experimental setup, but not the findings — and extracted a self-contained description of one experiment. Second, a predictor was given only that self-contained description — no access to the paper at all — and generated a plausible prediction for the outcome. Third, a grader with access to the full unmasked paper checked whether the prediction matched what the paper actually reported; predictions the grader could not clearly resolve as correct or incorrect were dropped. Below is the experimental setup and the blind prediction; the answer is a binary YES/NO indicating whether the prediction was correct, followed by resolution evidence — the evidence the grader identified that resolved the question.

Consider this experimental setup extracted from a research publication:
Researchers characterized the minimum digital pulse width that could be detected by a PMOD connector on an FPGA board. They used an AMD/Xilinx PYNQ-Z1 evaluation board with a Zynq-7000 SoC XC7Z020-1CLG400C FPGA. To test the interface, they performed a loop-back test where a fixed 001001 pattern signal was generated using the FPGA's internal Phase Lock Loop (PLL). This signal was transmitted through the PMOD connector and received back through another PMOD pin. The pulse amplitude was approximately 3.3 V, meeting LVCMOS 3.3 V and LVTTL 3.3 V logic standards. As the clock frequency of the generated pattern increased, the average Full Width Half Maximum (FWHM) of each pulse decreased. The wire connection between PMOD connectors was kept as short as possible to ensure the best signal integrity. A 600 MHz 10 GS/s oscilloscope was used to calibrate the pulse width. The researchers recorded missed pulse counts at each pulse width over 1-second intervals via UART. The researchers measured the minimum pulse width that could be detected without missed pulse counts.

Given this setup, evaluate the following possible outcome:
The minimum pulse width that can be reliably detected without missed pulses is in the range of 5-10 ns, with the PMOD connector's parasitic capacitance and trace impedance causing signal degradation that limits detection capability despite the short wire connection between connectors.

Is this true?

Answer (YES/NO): YES